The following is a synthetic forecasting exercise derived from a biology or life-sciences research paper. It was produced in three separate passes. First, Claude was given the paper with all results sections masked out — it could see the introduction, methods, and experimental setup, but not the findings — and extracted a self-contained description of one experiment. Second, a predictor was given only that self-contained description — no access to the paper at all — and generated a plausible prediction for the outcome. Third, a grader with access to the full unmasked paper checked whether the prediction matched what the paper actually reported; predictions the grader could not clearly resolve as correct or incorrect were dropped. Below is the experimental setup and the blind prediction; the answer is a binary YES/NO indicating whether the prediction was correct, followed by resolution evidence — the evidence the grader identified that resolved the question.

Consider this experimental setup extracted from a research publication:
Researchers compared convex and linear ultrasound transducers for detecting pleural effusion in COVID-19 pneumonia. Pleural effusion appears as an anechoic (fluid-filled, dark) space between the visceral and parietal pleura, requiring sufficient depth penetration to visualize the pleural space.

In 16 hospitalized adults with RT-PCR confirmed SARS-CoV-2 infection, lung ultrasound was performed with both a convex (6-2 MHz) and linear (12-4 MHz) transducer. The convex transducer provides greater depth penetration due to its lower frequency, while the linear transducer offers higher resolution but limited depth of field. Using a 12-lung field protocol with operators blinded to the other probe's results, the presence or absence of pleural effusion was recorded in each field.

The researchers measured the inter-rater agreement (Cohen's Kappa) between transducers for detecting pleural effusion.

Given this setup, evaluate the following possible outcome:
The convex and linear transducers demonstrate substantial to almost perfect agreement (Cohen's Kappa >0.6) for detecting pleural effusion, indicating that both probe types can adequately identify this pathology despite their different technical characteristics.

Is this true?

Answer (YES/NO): NO